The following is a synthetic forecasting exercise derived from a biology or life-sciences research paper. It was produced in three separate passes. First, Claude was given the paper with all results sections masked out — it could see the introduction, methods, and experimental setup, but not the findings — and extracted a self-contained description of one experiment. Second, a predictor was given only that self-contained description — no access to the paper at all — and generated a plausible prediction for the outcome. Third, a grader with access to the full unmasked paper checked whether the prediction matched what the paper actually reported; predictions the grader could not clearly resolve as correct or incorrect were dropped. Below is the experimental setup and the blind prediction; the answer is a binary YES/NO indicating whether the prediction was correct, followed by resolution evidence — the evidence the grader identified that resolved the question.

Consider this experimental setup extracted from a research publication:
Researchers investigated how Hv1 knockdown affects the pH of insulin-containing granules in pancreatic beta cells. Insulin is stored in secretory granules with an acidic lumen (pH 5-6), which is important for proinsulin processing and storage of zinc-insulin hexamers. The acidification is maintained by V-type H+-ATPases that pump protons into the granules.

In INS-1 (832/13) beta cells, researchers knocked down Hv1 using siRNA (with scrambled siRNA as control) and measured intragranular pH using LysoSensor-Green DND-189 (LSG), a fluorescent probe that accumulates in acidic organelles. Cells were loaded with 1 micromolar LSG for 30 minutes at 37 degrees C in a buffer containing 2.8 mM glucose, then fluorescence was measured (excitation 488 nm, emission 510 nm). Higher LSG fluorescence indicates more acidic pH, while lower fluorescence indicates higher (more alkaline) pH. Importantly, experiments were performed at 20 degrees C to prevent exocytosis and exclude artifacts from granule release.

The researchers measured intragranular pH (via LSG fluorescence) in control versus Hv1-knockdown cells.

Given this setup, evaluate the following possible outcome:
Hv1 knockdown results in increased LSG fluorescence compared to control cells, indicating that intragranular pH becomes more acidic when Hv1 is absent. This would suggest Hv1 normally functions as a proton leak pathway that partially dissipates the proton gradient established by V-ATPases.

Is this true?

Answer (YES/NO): YES